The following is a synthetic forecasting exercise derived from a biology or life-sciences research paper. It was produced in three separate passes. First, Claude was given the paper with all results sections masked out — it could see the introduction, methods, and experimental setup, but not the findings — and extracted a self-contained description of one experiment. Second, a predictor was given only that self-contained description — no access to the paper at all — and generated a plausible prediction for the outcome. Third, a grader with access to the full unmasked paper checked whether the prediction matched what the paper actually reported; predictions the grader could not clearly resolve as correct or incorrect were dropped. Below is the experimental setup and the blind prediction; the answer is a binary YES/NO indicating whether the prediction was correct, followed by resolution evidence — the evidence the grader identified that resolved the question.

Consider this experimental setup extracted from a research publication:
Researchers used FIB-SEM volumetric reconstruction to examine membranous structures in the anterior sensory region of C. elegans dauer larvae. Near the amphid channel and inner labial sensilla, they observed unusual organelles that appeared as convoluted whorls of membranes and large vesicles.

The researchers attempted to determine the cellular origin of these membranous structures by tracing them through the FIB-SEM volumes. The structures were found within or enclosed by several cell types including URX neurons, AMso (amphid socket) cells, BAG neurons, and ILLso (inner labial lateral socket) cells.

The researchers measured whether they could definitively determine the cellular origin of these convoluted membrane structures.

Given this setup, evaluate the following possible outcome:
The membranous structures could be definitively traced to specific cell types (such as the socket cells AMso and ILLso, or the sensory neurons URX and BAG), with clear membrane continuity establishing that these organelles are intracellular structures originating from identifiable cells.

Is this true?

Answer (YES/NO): NO